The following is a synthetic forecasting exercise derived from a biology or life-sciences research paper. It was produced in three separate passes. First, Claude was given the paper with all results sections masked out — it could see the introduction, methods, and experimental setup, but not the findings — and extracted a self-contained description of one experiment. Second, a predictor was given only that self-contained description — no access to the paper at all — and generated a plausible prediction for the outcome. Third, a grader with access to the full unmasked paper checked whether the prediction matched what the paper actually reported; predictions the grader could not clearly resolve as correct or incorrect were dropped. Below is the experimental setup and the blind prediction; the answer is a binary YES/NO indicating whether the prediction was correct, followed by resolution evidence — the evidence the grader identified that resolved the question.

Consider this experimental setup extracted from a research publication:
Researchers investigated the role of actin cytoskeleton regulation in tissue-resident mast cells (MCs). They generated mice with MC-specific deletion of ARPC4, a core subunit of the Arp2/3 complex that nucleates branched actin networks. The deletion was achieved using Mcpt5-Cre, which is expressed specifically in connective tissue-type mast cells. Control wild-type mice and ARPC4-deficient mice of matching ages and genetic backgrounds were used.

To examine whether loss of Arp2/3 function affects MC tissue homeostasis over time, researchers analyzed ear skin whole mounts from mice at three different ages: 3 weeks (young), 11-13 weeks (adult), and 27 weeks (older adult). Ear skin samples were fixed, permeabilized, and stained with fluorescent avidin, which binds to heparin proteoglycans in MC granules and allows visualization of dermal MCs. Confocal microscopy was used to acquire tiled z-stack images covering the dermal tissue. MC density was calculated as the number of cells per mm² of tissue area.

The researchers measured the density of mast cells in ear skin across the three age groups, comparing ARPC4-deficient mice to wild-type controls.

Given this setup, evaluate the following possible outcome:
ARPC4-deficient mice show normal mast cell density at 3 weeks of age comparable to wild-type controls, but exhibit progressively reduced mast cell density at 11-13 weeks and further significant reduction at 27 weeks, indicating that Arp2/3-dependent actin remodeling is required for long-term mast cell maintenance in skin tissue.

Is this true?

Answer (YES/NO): YES